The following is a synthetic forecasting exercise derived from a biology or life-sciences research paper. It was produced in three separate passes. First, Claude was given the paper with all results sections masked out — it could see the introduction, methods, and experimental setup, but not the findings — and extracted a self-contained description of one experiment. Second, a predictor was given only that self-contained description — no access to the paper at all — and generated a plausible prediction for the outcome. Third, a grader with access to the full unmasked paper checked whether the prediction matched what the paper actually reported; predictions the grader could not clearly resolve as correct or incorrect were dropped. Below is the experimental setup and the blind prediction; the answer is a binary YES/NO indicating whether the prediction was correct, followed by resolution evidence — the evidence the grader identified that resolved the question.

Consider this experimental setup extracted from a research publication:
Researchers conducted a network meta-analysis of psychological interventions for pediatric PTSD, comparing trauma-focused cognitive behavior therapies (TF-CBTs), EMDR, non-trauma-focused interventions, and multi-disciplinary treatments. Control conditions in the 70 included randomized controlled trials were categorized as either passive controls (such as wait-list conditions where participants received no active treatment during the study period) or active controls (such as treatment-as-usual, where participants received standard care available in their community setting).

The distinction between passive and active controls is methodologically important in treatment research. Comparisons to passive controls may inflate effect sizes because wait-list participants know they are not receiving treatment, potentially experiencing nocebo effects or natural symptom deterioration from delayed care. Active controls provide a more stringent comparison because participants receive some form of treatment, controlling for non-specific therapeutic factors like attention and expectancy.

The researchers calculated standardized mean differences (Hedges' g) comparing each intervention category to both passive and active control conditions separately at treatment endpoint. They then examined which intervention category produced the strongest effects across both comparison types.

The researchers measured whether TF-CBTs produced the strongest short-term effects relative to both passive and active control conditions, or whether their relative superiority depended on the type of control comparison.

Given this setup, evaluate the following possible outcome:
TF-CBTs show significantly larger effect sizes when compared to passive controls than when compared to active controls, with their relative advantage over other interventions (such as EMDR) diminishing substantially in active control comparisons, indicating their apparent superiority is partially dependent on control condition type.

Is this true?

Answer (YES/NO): NO